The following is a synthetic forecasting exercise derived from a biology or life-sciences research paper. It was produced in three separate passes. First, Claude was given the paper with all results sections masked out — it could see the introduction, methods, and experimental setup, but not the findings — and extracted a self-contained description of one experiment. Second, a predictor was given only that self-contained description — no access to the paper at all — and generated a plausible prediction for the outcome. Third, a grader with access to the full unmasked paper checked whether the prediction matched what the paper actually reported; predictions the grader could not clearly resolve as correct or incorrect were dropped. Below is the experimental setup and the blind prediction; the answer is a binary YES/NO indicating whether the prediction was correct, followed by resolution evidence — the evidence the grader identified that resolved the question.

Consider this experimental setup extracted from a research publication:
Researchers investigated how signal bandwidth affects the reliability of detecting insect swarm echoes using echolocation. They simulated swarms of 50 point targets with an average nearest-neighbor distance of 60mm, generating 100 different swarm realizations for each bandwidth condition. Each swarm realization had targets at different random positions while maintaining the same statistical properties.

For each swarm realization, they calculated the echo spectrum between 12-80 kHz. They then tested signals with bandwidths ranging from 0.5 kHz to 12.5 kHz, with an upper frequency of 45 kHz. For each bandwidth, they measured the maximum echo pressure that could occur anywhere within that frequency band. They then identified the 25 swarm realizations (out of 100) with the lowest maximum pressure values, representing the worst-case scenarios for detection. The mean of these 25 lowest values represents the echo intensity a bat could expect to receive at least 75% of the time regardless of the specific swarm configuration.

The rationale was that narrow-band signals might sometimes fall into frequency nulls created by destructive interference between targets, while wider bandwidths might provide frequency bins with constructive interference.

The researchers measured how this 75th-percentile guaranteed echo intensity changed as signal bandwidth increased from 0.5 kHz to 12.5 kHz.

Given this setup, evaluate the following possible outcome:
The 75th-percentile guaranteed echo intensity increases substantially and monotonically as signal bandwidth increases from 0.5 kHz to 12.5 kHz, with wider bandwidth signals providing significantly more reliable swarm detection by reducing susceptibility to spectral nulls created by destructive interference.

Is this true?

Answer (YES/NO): NO